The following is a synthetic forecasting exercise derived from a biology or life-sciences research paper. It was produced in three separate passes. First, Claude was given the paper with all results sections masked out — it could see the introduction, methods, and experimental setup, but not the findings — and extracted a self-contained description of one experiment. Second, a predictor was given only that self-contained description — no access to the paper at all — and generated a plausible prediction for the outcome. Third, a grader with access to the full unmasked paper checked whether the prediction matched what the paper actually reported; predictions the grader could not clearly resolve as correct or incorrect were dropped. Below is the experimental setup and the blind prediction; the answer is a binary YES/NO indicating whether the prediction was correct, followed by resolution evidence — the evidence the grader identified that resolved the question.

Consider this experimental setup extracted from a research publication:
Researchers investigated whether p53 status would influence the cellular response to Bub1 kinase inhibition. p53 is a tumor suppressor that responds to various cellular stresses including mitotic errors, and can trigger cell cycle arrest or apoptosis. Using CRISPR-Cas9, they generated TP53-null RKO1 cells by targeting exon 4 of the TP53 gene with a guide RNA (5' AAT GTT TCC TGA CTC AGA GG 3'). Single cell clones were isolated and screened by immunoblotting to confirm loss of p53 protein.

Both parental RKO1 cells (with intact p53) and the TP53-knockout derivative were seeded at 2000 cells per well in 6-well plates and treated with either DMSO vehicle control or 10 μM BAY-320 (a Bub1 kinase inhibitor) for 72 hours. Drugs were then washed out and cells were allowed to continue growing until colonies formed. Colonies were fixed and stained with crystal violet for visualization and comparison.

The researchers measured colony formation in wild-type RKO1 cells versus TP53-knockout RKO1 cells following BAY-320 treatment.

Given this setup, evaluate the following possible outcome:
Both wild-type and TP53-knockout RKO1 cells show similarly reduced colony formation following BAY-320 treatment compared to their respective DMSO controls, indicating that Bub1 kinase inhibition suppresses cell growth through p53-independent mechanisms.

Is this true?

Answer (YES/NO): YES